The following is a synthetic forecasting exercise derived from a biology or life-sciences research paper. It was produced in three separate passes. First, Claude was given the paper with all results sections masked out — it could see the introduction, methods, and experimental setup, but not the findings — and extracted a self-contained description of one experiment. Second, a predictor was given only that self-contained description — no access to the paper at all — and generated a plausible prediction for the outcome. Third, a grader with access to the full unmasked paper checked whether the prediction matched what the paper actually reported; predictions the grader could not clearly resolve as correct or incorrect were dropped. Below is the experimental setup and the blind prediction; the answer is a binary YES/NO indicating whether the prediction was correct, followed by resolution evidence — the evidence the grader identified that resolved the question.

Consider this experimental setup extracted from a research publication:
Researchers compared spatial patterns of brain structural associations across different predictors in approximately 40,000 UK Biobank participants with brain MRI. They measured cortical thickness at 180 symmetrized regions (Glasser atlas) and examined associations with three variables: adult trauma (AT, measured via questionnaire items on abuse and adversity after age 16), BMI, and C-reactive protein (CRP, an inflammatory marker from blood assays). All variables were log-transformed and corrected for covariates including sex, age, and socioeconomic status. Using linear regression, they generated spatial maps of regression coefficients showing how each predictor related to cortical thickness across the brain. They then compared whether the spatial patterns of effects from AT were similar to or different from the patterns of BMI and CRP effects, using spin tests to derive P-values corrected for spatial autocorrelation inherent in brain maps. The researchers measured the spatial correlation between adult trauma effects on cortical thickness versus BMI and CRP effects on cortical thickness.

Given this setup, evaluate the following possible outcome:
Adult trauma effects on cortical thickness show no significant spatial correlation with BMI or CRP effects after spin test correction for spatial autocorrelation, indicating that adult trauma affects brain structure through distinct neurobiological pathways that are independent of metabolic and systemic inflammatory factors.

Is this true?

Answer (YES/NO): NO